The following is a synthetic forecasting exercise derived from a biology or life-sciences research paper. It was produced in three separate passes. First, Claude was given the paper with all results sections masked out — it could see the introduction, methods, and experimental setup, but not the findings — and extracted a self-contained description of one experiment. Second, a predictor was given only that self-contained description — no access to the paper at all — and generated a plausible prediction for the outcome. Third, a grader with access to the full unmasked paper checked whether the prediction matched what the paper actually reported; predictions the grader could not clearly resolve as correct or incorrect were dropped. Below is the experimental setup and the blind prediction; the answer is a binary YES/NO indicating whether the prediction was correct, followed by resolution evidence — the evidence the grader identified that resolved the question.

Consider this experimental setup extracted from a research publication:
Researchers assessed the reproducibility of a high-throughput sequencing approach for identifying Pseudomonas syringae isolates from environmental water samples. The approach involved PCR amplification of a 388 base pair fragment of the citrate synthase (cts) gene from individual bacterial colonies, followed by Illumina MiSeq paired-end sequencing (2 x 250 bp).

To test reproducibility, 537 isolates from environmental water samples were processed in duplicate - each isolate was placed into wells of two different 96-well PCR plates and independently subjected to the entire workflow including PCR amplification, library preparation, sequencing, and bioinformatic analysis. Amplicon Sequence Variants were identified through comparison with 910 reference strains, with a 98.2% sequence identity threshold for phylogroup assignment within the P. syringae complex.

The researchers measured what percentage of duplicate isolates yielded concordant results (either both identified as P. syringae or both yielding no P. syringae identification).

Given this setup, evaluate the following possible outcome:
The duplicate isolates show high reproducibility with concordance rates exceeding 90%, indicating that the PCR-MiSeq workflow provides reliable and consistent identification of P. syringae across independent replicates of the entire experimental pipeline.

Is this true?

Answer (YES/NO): NO